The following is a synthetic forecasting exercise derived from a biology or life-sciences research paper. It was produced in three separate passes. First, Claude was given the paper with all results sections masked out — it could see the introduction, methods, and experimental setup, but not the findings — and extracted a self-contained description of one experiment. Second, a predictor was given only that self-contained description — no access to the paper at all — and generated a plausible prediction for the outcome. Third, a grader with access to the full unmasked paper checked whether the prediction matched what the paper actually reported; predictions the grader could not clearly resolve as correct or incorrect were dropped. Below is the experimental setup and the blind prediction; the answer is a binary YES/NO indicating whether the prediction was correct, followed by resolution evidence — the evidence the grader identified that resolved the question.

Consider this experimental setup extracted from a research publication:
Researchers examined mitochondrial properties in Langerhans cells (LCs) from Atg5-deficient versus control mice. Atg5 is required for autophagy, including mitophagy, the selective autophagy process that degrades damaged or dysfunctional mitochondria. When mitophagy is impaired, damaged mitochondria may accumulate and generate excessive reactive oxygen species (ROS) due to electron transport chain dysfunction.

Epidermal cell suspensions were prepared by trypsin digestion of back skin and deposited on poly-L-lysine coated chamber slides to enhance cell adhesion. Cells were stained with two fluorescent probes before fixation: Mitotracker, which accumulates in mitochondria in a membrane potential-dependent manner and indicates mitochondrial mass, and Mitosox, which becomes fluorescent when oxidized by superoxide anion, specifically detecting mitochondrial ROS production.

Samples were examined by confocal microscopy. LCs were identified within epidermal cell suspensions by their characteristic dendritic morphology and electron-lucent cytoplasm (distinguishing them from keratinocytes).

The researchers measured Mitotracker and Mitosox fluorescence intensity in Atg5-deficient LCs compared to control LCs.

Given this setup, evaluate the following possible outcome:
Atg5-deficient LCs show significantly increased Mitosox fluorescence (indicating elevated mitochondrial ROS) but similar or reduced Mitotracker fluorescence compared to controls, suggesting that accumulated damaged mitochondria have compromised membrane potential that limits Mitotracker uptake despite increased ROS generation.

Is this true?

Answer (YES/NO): NO